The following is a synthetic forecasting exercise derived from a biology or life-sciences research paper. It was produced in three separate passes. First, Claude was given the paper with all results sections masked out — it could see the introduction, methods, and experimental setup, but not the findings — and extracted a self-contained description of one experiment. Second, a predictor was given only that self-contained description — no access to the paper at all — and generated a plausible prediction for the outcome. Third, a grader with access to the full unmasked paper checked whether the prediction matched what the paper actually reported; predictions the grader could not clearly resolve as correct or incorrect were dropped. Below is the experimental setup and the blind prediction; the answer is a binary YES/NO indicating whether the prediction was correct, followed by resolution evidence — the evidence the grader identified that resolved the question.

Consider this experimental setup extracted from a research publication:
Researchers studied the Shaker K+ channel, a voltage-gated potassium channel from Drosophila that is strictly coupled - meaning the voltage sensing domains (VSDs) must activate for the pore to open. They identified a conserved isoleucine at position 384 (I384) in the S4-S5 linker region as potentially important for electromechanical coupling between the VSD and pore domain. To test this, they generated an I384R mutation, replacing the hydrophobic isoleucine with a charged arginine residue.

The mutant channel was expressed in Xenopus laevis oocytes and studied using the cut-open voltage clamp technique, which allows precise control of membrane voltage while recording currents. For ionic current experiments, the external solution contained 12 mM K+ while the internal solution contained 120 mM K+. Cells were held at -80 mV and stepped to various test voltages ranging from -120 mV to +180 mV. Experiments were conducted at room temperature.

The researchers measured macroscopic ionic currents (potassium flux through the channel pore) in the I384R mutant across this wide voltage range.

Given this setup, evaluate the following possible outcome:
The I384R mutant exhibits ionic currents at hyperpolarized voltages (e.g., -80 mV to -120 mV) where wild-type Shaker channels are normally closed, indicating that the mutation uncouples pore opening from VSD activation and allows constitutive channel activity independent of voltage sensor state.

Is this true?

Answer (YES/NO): NO